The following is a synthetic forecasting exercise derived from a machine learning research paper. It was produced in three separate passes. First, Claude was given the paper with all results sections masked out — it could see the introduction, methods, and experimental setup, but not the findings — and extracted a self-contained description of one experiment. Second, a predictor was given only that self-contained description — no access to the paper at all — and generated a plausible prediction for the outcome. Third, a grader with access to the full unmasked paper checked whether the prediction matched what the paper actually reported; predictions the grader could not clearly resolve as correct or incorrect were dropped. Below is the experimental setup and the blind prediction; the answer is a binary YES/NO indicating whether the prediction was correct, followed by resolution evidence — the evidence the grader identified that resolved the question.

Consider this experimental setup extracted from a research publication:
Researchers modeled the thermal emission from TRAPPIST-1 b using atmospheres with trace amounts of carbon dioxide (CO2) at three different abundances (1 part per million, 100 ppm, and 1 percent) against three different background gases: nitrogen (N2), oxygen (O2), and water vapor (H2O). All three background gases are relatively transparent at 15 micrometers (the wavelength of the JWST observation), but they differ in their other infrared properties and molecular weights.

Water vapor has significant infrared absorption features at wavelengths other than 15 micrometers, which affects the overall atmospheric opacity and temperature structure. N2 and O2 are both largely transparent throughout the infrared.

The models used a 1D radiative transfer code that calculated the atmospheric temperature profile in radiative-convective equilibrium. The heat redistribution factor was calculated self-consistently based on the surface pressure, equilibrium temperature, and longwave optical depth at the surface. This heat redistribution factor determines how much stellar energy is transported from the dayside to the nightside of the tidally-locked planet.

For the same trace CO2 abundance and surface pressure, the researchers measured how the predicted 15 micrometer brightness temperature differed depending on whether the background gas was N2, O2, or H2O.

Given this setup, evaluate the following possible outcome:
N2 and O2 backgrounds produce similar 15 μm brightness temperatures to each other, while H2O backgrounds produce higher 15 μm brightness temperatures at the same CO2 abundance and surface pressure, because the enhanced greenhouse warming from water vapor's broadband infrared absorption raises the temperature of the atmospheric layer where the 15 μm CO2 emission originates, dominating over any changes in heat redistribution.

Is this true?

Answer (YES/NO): NO